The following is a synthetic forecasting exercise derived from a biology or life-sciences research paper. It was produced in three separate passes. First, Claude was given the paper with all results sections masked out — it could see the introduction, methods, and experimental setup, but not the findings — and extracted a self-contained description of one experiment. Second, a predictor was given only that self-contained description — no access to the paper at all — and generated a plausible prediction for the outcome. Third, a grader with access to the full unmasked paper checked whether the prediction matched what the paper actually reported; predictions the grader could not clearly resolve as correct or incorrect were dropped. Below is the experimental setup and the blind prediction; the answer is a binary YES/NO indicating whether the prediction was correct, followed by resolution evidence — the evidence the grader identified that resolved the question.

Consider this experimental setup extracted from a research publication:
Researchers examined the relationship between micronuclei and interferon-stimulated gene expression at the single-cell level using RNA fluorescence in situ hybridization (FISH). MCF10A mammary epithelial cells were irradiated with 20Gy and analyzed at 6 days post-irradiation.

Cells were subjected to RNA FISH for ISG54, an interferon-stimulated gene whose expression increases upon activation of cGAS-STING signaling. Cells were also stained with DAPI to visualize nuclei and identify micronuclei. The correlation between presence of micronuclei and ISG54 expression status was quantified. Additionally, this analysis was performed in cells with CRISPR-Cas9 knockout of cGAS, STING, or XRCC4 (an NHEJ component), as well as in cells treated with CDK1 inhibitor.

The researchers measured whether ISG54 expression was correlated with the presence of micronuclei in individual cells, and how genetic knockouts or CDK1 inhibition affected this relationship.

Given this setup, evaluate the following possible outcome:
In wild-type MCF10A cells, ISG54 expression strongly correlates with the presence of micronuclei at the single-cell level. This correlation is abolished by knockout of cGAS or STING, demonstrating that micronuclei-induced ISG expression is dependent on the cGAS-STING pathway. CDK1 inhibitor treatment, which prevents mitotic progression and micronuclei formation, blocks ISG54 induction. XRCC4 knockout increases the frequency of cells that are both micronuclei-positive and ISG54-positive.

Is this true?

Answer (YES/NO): NO